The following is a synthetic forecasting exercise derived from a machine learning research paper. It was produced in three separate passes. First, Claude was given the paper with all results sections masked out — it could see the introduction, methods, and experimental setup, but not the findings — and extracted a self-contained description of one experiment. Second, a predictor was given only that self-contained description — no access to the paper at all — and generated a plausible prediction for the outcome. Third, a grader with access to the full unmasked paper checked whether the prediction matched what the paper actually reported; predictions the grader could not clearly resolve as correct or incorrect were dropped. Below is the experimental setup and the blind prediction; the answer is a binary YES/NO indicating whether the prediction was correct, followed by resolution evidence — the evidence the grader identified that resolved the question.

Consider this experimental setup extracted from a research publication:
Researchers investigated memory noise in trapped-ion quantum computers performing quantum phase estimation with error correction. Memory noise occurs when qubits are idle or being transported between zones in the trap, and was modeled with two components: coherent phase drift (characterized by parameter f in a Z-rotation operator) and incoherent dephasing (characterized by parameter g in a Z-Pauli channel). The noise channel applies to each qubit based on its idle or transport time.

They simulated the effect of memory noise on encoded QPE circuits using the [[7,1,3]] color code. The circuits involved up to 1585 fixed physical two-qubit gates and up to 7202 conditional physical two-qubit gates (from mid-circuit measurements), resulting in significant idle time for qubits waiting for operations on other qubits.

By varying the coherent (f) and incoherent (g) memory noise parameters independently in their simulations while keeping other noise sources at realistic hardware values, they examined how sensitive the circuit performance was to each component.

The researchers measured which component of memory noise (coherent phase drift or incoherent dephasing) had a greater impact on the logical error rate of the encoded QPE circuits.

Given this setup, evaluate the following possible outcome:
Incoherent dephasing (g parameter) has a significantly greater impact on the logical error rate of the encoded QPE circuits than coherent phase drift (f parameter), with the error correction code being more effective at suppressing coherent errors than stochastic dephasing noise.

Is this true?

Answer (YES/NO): NO